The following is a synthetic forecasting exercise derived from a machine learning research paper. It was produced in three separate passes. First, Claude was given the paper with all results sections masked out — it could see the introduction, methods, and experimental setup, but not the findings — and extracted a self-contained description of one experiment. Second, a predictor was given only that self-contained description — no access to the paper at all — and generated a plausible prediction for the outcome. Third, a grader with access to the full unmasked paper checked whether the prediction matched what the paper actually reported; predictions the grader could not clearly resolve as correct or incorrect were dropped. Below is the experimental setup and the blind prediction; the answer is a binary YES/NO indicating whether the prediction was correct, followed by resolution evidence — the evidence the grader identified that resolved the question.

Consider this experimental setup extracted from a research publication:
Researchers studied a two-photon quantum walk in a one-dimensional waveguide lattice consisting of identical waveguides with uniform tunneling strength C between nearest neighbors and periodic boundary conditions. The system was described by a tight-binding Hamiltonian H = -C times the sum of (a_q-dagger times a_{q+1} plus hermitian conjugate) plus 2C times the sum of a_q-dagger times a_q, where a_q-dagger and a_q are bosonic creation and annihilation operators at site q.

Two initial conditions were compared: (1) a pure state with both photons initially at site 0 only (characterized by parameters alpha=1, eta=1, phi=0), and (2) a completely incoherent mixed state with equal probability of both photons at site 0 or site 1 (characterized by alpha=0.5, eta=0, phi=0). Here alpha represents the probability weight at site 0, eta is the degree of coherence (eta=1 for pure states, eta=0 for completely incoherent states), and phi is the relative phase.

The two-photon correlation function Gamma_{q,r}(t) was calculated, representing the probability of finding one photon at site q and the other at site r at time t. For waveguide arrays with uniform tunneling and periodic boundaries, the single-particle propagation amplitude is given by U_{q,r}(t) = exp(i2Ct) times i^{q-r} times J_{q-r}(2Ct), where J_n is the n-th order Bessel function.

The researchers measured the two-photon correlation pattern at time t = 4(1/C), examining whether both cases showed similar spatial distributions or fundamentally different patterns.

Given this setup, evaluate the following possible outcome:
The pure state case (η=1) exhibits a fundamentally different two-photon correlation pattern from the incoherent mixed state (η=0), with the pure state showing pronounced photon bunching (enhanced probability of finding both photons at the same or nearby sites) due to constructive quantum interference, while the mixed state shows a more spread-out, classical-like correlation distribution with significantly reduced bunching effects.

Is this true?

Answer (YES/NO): NO